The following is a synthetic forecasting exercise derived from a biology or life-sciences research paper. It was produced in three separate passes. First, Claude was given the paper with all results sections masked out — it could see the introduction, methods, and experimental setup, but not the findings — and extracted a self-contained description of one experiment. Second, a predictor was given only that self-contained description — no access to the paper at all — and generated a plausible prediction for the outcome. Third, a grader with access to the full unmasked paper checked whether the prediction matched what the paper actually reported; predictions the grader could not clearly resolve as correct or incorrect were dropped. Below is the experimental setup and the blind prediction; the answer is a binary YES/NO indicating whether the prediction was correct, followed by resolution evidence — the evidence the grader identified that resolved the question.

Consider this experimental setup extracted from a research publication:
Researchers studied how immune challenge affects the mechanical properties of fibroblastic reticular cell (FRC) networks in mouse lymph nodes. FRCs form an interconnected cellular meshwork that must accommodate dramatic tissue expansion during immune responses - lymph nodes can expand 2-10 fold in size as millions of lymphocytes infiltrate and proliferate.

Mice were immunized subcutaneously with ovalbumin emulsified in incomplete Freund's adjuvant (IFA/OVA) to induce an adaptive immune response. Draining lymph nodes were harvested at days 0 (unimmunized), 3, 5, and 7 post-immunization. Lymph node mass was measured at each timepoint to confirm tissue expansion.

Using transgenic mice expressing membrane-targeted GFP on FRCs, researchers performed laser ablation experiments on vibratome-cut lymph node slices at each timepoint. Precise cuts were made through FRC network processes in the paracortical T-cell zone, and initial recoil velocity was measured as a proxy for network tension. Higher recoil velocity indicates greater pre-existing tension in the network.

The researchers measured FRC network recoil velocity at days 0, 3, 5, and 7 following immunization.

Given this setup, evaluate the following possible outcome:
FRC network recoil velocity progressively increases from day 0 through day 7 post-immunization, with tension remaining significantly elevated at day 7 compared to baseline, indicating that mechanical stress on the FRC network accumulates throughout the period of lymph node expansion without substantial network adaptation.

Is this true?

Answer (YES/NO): NO